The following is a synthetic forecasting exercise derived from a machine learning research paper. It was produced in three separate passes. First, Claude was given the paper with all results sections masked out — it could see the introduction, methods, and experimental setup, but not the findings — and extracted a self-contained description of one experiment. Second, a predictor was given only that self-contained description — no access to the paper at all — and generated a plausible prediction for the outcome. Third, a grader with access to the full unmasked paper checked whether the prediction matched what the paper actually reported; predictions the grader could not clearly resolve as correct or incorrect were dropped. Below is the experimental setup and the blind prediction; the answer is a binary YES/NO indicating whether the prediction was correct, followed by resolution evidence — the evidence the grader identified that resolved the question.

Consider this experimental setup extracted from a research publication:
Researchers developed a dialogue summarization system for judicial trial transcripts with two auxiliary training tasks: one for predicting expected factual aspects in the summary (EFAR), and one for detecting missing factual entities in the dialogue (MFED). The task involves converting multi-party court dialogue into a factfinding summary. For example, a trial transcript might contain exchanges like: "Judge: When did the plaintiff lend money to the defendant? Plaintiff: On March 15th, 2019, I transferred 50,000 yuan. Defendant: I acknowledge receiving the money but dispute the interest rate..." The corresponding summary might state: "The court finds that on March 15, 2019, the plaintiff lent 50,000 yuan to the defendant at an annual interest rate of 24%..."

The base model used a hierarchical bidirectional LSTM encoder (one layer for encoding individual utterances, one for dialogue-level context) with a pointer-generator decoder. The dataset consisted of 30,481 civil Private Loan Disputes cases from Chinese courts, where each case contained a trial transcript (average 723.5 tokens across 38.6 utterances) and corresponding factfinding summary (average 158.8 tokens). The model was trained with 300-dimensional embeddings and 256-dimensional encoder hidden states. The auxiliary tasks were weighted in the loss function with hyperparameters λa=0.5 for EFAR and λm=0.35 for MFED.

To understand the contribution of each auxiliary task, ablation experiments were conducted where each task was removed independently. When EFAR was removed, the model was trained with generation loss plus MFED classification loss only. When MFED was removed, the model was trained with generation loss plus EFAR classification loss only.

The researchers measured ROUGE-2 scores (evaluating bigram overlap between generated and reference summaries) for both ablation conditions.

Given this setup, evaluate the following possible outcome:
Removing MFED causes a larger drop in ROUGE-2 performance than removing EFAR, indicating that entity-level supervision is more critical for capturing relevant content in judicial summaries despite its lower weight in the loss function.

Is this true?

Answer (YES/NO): NO